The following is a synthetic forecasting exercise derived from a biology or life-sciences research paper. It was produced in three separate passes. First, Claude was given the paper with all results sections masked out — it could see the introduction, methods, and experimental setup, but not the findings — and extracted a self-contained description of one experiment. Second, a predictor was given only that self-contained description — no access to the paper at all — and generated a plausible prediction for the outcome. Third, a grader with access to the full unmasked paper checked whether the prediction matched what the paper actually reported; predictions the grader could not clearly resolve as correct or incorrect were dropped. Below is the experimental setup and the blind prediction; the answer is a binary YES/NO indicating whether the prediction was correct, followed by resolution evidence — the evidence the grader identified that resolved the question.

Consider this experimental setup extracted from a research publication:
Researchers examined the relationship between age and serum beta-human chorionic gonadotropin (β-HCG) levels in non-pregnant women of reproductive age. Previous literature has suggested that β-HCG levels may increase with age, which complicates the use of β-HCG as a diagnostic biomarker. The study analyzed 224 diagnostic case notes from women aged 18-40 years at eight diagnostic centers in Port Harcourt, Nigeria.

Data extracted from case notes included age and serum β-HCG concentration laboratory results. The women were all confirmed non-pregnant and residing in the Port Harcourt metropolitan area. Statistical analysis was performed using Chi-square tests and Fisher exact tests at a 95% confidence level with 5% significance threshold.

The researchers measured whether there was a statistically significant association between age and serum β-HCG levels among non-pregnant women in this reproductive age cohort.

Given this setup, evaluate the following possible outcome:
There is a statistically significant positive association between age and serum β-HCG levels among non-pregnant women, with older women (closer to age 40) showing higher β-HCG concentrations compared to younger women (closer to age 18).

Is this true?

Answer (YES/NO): NO